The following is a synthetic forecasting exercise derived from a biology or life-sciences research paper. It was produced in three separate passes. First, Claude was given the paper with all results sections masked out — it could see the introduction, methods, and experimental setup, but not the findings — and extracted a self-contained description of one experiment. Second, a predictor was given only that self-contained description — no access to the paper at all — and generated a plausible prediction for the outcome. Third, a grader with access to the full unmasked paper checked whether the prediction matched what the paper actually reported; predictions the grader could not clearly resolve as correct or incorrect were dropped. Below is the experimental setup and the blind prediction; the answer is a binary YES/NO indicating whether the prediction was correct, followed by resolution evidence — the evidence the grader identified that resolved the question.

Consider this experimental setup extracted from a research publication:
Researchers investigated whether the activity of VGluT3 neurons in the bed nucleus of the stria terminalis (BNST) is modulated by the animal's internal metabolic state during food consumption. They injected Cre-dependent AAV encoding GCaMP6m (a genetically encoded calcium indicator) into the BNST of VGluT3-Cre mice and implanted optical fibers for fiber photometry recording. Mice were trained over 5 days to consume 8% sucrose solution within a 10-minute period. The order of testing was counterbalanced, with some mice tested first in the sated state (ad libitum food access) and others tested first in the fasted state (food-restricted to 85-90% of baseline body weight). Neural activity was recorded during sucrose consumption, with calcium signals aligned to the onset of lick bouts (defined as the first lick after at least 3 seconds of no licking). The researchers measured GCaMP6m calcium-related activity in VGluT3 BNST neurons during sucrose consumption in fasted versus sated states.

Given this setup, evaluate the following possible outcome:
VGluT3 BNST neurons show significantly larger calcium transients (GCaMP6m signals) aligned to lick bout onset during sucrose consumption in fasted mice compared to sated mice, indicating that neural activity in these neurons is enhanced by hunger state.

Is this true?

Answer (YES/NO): NO